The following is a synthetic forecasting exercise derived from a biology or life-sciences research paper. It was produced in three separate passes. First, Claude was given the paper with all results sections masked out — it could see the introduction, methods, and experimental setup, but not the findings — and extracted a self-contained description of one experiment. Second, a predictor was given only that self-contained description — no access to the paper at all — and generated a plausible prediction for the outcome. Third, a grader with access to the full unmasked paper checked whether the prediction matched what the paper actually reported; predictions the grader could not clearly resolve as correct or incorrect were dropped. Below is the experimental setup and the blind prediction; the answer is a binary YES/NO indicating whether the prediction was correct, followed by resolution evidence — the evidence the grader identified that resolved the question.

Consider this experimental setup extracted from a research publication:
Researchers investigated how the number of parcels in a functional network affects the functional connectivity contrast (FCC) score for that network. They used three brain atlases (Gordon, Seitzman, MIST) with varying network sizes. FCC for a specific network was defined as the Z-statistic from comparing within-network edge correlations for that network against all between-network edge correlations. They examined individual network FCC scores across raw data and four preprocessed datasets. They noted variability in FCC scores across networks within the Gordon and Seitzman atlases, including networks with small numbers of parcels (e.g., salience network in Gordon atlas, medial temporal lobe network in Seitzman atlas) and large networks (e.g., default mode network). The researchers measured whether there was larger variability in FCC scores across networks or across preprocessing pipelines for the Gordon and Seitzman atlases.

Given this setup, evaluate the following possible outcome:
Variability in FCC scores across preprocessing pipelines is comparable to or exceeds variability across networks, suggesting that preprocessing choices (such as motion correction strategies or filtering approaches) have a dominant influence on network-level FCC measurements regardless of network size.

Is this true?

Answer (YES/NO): NO